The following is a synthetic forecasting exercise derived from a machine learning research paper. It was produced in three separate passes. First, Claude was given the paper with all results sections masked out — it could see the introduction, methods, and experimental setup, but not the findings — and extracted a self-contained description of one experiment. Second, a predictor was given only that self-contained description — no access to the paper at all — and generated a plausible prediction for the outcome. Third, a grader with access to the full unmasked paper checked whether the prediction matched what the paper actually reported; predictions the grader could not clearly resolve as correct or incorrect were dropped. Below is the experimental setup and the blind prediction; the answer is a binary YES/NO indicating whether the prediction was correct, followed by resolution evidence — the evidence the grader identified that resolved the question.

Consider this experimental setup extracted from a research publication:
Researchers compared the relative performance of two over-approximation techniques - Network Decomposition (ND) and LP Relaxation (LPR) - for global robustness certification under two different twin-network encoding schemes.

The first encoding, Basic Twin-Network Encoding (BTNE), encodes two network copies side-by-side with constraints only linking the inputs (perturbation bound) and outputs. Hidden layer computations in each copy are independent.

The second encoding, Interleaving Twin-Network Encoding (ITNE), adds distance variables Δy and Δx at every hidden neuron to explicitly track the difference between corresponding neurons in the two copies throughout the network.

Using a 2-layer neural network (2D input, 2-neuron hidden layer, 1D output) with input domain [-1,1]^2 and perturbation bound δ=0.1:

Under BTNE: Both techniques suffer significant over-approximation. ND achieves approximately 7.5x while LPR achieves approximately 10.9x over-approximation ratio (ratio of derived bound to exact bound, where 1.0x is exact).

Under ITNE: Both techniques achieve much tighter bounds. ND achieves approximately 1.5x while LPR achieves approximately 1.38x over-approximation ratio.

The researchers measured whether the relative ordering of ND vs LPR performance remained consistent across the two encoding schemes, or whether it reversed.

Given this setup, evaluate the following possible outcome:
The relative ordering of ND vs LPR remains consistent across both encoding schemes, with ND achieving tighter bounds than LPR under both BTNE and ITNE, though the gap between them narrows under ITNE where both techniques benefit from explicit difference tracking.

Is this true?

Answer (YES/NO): NO